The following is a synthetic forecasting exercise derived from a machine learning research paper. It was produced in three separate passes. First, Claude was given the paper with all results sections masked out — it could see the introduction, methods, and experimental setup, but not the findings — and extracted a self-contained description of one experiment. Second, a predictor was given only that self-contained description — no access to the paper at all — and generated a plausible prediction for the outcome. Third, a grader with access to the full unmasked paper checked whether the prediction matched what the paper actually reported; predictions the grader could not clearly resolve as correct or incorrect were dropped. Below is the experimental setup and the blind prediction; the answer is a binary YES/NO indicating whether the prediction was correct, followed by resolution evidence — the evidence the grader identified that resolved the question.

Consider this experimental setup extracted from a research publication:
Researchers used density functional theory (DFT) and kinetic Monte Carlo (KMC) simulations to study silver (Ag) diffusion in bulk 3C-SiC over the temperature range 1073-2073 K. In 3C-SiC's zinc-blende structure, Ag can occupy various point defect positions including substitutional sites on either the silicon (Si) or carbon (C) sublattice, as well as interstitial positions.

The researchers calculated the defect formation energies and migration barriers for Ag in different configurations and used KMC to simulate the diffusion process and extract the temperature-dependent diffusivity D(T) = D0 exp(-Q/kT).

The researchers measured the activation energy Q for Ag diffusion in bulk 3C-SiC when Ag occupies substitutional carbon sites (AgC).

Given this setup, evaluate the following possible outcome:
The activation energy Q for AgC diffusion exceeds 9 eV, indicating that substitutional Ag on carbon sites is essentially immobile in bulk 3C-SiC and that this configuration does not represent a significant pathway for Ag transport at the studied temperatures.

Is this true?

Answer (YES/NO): NO